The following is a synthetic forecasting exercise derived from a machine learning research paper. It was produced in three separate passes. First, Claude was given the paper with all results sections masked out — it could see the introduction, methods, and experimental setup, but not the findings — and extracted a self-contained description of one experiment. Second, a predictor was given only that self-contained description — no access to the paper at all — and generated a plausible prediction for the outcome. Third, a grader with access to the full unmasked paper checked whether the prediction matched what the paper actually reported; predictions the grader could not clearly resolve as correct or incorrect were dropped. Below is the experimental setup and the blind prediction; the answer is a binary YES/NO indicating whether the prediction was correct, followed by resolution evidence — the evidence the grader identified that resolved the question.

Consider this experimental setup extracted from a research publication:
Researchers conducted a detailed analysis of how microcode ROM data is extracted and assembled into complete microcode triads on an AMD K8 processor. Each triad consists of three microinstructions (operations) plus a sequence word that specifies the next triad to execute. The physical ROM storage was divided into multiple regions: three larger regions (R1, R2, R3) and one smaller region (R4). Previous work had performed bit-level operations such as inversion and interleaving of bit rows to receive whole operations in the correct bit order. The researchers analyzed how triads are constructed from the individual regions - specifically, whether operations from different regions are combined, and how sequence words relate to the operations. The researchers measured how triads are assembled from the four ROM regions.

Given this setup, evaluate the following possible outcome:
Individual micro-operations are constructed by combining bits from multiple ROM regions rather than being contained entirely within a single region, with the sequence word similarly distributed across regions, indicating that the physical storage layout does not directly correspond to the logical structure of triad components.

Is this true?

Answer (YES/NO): NO